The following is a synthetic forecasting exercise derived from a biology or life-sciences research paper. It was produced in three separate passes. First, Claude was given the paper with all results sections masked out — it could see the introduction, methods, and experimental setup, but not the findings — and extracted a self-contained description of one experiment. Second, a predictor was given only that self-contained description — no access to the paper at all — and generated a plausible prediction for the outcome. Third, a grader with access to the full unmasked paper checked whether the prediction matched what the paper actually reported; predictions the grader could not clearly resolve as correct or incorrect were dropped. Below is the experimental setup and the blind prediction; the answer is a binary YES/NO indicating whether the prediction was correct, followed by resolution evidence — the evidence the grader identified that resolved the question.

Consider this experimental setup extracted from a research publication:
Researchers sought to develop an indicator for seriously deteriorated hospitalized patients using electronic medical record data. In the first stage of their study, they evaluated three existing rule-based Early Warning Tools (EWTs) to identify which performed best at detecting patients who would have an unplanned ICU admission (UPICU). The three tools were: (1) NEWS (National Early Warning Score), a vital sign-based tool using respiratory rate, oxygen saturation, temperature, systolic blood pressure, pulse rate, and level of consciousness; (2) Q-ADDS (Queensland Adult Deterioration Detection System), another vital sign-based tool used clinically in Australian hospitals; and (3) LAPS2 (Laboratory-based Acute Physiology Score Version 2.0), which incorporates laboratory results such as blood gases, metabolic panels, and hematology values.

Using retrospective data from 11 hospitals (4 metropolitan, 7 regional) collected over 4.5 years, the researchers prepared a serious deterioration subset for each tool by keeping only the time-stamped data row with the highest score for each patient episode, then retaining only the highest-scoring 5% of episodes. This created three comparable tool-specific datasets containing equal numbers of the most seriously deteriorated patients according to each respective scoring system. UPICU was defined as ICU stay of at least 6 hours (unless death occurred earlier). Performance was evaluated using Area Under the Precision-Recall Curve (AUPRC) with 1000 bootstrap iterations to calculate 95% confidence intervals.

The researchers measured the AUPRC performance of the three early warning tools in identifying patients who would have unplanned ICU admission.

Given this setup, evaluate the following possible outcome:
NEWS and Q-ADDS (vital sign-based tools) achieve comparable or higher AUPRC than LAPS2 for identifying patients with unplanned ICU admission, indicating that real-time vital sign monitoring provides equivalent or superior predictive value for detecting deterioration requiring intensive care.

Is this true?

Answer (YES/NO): YES